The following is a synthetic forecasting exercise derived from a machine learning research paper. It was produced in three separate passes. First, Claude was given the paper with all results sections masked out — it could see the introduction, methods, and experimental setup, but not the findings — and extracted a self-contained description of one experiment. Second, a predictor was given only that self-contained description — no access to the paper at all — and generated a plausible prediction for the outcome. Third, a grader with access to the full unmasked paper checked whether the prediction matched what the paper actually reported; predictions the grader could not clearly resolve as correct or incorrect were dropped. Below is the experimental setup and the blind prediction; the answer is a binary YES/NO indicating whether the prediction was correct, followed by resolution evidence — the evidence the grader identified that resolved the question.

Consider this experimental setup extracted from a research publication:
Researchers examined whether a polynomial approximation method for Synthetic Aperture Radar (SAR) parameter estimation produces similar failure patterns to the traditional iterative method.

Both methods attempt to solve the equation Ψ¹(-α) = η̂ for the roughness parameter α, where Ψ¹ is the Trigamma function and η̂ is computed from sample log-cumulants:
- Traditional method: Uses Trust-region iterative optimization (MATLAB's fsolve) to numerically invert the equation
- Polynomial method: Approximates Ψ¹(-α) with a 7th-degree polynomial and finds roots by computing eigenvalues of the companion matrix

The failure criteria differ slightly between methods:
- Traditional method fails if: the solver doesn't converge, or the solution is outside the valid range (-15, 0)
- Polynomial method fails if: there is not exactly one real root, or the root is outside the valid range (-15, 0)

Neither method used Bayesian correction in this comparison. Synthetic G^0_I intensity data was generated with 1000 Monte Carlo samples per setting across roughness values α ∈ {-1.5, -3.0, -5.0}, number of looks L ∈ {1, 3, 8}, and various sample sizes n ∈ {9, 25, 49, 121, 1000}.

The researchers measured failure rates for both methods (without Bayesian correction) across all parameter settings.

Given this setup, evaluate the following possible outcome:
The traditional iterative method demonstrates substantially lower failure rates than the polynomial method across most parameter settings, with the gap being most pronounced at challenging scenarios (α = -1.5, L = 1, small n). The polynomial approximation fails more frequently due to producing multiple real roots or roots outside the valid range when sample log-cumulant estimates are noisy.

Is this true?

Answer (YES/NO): NO